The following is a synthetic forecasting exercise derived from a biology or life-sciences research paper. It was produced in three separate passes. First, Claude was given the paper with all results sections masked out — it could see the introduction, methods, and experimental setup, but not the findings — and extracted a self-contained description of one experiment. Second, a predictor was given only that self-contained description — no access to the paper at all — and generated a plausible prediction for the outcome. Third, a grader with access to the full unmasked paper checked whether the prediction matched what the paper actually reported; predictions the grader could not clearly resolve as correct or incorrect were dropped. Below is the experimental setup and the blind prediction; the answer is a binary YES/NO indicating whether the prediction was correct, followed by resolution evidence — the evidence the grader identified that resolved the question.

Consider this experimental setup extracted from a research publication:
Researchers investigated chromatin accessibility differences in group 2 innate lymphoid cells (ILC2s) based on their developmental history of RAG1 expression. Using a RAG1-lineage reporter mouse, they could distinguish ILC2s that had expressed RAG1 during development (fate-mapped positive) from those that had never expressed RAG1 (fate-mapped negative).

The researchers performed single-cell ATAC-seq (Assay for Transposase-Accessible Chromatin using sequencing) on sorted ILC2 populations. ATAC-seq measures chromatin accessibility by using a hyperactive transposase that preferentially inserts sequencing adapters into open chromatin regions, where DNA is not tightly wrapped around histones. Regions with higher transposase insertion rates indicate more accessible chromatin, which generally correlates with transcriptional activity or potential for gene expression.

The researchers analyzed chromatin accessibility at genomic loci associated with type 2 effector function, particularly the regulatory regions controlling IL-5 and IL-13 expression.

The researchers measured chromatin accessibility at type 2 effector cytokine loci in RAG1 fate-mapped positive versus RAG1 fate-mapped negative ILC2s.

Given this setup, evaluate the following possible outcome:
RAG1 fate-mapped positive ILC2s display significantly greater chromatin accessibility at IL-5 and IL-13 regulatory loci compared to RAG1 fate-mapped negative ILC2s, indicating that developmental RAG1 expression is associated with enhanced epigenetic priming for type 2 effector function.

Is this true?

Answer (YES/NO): NO